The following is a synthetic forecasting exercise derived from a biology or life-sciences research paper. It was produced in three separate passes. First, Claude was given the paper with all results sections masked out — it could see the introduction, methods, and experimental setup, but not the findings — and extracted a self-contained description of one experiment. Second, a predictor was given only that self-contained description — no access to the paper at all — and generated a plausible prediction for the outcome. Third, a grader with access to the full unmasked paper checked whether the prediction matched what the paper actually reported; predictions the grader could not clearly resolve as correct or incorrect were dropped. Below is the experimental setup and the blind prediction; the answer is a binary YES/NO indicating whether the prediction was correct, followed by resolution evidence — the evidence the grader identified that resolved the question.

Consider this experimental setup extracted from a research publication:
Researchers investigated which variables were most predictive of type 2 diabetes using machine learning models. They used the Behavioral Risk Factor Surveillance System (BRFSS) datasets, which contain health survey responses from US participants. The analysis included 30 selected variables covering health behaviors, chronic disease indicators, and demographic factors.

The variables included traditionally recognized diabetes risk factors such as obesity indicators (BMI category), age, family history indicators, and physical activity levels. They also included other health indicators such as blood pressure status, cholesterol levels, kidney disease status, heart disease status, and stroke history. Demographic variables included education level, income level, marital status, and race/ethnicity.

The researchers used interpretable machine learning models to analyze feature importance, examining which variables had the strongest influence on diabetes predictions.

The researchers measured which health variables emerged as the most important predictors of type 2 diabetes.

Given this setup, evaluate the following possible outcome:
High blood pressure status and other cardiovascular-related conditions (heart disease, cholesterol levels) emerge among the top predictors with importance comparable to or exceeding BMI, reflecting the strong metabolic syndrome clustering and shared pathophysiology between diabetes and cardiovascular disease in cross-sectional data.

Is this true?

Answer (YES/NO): NO